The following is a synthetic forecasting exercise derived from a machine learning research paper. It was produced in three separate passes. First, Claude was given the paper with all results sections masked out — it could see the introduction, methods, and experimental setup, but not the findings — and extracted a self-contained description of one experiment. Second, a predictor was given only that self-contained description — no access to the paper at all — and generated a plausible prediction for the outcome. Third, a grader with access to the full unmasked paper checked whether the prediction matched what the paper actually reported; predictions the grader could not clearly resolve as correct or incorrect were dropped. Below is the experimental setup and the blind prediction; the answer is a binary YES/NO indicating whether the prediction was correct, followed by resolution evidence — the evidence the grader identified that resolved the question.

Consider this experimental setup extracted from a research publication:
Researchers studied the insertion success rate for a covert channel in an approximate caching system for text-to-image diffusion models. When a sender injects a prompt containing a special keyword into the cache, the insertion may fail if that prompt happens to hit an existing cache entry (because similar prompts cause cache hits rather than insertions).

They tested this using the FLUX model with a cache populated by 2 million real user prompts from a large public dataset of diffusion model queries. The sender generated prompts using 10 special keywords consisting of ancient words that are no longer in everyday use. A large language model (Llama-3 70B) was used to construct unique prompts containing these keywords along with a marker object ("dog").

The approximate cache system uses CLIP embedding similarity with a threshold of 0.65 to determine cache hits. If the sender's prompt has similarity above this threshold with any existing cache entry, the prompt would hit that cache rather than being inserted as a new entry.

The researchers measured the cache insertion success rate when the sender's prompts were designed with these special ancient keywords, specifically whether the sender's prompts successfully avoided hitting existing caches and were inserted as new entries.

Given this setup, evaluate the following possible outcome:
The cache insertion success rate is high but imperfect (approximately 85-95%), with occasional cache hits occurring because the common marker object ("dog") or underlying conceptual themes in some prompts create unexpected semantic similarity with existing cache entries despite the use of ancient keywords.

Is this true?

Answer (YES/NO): NO